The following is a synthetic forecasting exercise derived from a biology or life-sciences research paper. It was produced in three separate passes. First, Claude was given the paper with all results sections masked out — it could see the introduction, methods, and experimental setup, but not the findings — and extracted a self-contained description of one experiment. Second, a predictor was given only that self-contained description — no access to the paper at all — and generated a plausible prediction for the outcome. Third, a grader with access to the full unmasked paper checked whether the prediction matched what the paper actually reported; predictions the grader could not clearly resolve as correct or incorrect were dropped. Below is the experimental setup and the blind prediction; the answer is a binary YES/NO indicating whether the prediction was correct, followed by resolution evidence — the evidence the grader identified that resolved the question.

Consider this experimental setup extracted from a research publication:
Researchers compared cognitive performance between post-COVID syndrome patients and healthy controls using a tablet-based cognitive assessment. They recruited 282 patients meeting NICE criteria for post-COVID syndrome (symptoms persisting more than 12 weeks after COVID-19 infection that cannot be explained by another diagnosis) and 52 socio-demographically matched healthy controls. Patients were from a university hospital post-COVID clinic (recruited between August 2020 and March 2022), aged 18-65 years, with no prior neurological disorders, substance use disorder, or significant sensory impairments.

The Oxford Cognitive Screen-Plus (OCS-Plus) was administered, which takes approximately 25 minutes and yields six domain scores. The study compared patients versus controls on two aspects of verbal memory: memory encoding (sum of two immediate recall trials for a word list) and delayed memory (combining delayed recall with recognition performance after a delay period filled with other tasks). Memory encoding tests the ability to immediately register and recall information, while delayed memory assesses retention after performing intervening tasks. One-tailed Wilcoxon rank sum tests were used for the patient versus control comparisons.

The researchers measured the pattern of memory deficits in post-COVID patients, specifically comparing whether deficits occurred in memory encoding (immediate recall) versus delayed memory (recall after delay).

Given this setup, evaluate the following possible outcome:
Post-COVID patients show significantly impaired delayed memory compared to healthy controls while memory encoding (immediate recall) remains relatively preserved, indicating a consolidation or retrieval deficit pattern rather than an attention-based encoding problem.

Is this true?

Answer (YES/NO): YES